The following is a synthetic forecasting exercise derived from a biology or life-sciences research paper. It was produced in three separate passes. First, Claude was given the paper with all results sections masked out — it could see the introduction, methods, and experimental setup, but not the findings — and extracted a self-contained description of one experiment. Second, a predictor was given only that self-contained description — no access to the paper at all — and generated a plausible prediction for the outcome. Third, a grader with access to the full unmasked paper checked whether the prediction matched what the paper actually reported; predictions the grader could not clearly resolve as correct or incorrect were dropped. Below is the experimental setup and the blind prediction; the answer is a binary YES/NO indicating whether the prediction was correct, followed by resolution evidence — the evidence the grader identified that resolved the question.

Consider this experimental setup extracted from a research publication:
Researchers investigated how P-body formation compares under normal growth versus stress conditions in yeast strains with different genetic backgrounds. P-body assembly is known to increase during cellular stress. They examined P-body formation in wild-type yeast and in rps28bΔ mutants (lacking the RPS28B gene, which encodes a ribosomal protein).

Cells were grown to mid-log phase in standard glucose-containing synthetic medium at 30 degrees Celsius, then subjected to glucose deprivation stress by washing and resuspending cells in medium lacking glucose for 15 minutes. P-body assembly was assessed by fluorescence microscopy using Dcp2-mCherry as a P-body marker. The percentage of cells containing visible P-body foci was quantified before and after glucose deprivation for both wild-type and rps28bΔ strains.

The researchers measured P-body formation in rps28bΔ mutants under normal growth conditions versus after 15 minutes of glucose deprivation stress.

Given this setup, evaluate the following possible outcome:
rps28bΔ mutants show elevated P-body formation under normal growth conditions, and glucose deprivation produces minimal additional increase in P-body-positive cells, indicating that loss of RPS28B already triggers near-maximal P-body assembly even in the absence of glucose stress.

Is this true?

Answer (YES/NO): NO